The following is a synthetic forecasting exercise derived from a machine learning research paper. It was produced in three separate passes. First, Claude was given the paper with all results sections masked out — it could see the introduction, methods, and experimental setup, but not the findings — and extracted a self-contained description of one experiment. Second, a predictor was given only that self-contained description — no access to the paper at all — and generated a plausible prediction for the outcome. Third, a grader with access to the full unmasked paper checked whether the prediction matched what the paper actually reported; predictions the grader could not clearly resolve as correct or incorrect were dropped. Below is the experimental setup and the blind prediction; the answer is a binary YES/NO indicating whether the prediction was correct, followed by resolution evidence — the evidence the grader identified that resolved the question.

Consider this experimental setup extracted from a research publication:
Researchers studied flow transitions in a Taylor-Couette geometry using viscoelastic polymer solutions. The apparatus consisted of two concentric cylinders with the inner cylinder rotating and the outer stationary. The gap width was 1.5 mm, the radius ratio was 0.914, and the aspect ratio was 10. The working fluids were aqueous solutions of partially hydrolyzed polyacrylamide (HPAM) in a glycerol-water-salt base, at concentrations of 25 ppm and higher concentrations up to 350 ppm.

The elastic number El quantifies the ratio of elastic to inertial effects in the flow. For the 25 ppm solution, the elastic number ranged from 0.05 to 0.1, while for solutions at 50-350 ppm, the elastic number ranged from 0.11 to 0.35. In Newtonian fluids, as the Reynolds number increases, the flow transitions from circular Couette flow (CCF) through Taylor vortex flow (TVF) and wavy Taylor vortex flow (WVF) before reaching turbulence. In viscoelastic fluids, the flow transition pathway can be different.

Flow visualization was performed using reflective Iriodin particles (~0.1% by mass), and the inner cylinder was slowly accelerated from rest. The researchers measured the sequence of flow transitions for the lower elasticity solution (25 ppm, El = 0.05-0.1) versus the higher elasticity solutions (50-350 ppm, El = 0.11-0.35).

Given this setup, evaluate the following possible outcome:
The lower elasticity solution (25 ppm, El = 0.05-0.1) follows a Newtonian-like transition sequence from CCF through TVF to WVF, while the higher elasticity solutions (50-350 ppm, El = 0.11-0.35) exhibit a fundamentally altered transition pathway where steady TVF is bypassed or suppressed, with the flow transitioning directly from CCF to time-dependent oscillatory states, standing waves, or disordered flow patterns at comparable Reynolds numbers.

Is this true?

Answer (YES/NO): NO